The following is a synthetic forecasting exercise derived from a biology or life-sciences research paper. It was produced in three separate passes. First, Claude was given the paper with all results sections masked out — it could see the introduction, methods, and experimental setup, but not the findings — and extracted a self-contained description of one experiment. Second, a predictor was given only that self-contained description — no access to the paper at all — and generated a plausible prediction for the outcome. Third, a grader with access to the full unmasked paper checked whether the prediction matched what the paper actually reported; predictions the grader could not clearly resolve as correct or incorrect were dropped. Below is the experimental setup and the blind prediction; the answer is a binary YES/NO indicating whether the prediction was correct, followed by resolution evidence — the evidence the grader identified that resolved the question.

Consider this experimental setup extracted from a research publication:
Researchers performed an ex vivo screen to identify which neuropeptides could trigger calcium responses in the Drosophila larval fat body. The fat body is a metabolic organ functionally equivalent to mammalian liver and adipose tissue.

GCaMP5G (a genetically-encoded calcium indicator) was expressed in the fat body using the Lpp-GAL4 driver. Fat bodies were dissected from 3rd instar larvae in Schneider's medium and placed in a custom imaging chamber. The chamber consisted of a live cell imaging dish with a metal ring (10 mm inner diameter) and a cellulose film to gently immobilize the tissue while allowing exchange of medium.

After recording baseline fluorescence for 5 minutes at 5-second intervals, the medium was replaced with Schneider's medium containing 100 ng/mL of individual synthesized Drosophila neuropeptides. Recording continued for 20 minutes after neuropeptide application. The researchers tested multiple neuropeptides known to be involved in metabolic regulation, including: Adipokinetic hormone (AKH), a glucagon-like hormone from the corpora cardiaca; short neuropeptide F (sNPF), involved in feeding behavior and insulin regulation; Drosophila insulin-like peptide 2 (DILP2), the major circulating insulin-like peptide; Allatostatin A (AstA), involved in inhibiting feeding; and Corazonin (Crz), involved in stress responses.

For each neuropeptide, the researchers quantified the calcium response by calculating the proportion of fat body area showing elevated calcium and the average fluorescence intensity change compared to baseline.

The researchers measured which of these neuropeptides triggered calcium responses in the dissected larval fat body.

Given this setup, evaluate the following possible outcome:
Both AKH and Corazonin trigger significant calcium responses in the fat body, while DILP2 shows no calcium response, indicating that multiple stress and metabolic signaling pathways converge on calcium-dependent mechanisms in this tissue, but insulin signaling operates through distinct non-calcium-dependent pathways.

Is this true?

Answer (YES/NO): NO